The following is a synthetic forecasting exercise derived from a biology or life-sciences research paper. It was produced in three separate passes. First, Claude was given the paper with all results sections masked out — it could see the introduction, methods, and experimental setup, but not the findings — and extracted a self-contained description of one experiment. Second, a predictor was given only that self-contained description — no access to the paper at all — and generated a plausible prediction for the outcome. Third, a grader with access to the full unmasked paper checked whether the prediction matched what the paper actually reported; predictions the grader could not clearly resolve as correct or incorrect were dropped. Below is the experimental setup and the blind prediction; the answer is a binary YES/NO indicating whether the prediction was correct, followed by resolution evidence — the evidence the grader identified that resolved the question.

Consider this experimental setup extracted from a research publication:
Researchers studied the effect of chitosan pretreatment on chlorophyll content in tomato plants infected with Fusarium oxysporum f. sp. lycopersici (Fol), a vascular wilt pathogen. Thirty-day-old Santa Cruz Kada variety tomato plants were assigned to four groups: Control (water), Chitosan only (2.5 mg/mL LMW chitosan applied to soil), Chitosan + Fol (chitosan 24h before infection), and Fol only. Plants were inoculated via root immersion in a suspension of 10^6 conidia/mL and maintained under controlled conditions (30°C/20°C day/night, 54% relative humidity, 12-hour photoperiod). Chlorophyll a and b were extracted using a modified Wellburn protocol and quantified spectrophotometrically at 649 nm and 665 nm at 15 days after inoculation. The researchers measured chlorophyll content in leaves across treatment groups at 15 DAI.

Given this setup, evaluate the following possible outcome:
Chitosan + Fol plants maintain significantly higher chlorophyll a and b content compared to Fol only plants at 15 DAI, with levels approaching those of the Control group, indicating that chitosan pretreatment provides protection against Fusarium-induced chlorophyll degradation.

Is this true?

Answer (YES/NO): YES